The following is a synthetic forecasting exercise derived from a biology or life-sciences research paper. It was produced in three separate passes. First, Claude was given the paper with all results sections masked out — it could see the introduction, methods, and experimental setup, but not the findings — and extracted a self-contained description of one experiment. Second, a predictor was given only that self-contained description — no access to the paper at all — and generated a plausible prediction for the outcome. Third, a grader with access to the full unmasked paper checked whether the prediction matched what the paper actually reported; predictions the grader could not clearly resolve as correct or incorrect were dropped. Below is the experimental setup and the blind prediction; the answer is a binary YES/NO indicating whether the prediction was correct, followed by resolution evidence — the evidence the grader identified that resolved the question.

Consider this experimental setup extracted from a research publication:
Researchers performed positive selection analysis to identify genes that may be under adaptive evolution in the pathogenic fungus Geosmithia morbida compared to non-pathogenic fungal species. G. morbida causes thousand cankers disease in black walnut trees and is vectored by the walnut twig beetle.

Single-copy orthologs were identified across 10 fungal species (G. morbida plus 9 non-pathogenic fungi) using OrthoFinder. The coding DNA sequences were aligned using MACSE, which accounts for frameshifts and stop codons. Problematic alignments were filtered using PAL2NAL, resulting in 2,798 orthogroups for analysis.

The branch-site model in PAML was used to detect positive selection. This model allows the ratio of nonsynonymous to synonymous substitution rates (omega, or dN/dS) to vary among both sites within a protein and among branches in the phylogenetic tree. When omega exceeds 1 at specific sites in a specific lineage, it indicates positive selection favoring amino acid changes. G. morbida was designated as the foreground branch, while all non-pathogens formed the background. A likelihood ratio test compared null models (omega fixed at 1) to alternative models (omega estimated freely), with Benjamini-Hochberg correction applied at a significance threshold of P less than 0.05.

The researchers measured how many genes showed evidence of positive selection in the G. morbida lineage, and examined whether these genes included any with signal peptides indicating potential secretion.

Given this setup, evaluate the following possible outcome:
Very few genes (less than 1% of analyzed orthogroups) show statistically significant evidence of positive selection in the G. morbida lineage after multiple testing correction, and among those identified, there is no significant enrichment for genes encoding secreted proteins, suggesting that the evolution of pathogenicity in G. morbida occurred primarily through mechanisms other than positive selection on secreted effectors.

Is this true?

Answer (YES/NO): NO